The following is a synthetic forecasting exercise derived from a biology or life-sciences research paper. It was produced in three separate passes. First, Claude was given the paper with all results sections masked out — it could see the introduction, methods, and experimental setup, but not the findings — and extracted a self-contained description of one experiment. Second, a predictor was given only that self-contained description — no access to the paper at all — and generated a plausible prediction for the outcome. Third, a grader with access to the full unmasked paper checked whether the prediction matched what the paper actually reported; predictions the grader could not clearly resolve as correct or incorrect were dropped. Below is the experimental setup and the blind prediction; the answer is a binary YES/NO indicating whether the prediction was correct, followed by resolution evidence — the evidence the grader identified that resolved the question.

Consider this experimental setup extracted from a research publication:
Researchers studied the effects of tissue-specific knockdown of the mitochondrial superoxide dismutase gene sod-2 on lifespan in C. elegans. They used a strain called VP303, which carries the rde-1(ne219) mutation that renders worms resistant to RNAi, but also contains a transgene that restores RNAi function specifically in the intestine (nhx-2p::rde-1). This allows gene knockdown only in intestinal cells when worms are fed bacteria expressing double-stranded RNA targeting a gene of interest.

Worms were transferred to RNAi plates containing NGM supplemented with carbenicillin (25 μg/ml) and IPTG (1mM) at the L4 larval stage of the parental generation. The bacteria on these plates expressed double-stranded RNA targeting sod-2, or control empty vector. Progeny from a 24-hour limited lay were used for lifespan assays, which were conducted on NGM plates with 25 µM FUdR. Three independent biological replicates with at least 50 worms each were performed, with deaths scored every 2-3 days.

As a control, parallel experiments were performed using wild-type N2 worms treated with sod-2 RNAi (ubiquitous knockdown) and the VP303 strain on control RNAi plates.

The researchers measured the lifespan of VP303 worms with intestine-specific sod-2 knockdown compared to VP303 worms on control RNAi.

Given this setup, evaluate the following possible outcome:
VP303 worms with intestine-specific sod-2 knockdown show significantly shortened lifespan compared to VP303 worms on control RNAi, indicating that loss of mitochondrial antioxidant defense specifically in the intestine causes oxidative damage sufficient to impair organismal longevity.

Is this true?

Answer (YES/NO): NO